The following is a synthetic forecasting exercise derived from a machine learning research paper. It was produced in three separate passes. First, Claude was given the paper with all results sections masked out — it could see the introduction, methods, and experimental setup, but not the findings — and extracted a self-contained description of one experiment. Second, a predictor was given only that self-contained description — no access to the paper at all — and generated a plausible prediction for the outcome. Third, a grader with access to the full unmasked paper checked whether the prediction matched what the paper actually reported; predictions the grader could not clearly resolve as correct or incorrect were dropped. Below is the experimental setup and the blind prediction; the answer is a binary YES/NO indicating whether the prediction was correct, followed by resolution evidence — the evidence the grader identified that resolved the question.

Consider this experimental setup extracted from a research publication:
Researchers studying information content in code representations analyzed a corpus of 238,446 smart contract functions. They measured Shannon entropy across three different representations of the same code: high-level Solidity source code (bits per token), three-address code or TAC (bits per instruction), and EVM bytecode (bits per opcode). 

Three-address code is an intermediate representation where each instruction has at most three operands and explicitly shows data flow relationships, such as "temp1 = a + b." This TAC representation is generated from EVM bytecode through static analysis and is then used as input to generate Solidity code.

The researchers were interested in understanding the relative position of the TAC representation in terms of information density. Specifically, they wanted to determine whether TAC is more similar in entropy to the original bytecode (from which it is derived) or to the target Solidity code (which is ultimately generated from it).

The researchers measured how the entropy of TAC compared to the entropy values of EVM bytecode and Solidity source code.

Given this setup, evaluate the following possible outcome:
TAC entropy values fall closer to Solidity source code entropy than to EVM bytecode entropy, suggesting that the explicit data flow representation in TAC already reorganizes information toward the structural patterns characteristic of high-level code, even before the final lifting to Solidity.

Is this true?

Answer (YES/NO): NO